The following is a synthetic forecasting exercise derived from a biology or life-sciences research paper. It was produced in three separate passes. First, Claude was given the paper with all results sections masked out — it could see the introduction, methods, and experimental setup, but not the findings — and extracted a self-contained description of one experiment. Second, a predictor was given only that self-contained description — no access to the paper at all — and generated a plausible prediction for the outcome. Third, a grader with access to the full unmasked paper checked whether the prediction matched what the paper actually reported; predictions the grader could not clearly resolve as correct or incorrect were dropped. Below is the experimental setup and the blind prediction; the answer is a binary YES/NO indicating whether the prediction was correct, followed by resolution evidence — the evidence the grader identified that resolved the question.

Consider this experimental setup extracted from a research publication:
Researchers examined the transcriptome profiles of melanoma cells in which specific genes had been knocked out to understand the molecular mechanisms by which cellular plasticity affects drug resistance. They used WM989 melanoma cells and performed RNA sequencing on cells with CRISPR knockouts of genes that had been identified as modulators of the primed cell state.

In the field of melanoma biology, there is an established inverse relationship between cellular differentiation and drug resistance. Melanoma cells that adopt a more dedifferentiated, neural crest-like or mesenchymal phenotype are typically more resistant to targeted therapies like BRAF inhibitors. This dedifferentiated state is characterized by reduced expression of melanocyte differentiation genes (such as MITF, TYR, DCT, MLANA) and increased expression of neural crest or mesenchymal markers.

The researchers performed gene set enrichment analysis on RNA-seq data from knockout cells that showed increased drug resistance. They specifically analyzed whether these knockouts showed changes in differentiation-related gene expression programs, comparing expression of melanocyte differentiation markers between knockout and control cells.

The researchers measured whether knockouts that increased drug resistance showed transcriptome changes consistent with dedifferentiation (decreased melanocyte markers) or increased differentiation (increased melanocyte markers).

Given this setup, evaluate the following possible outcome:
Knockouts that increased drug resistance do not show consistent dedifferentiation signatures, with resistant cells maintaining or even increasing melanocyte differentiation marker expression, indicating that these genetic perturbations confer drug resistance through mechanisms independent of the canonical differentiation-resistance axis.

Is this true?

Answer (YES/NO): YES